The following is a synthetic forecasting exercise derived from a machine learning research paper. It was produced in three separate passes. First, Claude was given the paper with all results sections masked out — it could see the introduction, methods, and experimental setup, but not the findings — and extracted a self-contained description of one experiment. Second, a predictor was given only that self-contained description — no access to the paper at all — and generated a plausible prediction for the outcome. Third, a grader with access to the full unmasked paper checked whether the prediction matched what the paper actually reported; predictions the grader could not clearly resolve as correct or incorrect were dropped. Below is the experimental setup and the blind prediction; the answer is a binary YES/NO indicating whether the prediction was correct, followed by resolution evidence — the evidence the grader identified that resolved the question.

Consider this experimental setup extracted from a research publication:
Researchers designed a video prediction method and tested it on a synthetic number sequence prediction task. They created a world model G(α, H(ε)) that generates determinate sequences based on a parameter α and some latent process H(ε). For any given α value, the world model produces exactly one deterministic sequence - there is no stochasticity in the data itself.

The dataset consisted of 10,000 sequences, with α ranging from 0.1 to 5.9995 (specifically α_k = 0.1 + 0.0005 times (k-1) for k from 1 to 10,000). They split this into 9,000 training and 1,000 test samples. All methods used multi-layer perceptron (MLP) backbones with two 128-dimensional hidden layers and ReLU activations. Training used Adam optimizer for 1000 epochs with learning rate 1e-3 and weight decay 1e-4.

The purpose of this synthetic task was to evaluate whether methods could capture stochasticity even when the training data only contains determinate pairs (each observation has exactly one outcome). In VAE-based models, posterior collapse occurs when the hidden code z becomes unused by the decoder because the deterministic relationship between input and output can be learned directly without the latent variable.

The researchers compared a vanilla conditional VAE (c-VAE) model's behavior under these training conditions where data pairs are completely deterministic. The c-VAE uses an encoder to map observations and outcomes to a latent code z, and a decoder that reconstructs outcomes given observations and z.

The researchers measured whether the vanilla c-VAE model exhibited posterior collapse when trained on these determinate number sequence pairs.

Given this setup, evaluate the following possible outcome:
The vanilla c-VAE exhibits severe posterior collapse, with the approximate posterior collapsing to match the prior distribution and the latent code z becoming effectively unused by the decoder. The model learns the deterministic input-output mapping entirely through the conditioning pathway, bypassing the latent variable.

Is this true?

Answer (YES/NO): YES